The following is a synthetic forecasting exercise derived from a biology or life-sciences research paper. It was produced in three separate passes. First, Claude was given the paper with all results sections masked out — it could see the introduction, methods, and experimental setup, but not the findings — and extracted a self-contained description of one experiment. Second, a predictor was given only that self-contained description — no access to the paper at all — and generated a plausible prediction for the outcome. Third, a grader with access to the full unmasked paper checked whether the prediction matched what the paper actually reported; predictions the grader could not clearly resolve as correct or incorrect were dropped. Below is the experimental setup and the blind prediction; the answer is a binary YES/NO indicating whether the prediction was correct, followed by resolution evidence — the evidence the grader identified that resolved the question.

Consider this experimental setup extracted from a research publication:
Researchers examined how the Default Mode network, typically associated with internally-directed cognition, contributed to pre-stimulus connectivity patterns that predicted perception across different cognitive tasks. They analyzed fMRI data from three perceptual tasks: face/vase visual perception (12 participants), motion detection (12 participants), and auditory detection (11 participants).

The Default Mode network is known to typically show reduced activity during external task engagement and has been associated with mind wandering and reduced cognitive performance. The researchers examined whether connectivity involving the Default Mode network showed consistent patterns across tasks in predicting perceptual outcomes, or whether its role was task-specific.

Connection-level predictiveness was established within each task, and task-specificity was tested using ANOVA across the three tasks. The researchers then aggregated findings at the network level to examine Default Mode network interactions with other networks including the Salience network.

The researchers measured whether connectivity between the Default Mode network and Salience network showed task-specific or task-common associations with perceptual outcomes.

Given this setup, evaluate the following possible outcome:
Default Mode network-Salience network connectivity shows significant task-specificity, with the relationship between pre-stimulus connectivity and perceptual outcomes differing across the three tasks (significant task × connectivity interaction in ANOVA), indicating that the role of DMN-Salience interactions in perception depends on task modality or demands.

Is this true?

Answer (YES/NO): YES